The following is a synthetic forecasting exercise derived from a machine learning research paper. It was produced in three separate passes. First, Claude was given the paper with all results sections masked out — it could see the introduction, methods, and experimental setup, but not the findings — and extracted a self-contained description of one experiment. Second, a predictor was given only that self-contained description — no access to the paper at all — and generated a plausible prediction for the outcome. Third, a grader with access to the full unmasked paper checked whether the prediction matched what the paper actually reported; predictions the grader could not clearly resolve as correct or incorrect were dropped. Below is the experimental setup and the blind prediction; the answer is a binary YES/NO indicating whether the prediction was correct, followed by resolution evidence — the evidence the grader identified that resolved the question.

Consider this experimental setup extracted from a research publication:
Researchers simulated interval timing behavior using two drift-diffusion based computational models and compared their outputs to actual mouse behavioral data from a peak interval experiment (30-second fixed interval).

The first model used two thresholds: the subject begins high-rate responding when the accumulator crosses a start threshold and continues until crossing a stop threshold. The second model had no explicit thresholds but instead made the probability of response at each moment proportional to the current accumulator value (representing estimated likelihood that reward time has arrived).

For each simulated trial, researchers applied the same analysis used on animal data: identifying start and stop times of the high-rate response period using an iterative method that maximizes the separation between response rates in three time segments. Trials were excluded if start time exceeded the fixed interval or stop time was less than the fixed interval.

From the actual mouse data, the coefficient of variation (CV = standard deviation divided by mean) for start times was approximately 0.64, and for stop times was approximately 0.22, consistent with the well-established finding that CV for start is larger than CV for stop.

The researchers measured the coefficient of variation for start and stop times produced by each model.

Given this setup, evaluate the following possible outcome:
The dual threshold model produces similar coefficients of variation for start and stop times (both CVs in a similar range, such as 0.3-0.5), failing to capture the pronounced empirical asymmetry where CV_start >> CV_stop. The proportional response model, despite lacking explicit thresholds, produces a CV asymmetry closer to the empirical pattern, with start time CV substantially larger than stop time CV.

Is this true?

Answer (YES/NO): NO